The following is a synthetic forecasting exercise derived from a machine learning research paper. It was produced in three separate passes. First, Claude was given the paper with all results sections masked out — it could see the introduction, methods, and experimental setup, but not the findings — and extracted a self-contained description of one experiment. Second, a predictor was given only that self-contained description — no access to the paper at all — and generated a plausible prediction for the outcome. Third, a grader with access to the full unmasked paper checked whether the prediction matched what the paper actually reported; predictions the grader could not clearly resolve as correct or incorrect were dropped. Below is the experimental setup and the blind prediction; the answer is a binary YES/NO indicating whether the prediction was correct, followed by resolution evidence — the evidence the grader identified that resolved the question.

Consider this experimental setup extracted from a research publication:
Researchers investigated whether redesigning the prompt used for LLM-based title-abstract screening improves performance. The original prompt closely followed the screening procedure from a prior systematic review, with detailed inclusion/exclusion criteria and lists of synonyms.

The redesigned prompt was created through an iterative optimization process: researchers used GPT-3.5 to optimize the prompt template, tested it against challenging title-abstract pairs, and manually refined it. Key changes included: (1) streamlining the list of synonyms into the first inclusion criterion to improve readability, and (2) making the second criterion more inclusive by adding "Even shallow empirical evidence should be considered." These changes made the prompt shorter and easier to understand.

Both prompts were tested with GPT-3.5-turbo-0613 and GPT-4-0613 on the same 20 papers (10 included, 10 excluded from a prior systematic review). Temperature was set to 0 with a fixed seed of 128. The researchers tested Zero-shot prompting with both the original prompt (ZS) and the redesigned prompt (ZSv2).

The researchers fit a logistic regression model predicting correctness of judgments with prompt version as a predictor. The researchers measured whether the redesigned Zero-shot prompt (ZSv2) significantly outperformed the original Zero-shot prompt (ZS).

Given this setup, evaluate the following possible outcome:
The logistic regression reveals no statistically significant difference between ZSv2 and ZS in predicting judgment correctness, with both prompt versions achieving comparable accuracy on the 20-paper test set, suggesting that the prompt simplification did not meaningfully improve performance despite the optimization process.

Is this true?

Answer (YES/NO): NO